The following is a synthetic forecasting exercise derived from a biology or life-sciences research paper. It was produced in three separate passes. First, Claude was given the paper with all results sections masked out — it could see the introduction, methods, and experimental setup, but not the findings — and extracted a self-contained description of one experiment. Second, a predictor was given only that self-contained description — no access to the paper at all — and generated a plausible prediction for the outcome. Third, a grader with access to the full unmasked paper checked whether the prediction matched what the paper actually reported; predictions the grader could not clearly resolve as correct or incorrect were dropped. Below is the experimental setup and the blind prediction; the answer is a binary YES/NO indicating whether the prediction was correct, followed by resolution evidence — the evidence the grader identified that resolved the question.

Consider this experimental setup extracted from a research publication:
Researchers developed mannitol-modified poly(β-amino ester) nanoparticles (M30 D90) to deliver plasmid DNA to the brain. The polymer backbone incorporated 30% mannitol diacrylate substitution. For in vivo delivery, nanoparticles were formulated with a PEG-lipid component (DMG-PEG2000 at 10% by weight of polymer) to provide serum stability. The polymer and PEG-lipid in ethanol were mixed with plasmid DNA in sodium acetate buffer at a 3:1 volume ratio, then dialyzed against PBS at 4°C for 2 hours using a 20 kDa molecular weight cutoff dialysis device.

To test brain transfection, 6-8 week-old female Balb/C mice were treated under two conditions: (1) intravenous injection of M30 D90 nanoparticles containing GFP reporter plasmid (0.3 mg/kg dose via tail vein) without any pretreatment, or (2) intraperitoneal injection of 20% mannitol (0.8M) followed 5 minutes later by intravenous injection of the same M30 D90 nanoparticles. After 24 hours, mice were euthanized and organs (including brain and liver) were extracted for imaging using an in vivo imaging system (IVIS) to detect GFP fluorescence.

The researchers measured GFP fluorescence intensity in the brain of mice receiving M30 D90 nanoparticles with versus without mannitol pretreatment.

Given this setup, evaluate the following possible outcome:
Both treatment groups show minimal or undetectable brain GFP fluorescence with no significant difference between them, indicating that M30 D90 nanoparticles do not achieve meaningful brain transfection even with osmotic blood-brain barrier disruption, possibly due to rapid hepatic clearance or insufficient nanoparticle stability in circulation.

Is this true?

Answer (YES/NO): NO